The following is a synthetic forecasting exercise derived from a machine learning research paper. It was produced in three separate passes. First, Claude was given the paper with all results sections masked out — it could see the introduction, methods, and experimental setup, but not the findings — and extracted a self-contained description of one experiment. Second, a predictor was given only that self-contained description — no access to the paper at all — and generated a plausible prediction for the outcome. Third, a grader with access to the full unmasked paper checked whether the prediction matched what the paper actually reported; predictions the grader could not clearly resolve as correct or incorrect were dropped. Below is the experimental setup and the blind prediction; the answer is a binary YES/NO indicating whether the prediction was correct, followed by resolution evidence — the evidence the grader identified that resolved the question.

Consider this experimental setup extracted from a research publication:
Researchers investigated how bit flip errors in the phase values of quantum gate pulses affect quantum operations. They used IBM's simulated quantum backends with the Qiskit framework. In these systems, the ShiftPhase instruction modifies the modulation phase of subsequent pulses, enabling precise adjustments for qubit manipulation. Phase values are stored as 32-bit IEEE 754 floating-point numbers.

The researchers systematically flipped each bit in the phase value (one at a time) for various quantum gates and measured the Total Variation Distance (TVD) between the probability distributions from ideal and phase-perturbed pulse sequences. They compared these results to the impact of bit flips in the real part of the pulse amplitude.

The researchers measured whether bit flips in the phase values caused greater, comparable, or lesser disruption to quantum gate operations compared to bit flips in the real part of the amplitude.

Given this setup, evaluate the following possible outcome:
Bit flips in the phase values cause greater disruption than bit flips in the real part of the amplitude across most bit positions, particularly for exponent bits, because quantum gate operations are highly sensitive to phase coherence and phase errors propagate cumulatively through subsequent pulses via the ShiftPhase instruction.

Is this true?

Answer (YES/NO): NO